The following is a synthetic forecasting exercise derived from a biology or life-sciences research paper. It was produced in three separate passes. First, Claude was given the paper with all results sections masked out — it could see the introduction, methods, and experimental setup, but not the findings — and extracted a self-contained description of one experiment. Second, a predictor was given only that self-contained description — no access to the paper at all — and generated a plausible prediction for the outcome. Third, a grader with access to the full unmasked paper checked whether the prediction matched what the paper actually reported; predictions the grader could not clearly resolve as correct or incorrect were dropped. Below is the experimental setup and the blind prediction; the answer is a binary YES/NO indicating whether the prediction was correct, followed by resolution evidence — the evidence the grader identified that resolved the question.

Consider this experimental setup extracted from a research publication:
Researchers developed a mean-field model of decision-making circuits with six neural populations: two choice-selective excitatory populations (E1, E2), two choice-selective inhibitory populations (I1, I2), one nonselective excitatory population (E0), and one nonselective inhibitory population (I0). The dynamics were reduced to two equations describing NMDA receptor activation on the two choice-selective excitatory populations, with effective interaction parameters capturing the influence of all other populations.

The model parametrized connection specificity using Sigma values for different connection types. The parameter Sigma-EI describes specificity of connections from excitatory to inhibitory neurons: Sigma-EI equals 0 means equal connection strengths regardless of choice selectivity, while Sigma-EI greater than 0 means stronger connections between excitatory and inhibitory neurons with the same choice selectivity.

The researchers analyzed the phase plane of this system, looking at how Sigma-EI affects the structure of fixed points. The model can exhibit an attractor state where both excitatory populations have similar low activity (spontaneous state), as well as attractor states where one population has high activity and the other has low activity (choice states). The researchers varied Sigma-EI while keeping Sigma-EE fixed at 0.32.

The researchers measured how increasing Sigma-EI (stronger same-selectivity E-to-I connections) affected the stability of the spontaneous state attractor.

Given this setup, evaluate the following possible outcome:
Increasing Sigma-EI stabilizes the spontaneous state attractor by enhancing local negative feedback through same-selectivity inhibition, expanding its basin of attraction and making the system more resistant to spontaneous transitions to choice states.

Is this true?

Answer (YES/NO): NO